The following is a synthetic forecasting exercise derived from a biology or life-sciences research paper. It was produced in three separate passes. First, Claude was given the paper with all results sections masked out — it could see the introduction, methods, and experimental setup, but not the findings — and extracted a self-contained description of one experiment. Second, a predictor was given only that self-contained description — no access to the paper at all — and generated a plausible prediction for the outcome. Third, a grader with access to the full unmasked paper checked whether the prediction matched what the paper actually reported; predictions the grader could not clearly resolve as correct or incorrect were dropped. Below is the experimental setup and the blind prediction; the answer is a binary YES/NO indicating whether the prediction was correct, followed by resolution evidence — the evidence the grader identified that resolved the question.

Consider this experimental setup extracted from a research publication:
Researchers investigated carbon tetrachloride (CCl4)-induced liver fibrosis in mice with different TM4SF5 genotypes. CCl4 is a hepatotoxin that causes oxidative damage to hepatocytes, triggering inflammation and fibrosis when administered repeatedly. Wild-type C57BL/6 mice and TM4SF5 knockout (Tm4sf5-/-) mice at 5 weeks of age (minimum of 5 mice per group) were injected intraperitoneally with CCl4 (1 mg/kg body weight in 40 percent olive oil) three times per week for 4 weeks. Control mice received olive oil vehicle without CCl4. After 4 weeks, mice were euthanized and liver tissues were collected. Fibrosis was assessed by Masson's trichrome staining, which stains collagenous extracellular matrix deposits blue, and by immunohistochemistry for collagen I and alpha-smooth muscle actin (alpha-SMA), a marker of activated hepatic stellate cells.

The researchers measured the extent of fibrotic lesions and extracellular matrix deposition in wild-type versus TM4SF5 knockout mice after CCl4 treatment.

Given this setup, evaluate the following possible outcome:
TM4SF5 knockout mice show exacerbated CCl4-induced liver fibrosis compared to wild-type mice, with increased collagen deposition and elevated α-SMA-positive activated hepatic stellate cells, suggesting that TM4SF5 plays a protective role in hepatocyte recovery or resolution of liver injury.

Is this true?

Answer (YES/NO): NO